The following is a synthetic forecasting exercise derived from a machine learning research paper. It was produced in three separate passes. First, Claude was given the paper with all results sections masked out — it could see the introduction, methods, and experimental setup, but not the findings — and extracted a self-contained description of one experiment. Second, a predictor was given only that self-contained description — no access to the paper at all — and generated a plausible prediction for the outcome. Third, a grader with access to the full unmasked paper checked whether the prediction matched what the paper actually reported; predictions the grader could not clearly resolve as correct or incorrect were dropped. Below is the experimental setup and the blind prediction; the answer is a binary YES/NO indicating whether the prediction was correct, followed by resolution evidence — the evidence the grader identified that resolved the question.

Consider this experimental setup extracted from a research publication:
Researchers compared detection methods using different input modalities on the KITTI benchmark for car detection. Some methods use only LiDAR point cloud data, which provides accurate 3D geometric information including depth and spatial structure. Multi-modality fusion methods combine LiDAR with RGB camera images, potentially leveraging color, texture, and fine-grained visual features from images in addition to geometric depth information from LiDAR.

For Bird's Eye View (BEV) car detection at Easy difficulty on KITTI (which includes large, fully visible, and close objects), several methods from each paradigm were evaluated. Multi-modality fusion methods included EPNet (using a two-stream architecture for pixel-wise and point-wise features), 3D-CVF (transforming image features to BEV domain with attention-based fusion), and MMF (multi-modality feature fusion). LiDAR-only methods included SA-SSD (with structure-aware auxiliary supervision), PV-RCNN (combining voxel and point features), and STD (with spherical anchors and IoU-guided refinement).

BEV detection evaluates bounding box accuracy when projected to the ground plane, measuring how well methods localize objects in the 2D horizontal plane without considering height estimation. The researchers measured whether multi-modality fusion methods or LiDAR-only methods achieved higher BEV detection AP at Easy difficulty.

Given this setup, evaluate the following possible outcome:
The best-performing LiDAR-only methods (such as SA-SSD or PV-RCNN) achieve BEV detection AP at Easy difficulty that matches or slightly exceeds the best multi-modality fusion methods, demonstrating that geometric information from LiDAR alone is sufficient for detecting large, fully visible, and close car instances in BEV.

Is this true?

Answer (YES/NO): YES